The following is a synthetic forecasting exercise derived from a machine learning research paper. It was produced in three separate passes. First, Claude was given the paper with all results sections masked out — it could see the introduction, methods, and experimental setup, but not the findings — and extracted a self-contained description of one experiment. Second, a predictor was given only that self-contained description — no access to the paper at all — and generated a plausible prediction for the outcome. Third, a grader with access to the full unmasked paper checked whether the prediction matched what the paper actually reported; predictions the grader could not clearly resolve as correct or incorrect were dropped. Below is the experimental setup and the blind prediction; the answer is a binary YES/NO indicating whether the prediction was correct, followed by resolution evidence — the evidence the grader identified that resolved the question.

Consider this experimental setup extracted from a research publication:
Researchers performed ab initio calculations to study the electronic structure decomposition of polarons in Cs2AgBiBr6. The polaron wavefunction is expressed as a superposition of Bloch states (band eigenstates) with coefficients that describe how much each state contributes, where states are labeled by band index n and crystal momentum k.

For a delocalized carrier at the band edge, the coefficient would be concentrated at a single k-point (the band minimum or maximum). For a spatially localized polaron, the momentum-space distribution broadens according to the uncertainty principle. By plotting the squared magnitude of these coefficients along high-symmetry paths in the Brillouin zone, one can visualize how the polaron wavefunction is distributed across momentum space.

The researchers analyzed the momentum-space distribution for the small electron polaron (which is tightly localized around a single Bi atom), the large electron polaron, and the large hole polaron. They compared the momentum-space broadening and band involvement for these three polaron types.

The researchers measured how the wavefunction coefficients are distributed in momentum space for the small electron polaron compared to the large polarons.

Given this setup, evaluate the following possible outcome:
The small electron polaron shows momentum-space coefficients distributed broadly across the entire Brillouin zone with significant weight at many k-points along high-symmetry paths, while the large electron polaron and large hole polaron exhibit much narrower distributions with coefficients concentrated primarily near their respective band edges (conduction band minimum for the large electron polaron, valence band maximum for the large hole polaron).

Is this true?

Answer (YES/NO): YES